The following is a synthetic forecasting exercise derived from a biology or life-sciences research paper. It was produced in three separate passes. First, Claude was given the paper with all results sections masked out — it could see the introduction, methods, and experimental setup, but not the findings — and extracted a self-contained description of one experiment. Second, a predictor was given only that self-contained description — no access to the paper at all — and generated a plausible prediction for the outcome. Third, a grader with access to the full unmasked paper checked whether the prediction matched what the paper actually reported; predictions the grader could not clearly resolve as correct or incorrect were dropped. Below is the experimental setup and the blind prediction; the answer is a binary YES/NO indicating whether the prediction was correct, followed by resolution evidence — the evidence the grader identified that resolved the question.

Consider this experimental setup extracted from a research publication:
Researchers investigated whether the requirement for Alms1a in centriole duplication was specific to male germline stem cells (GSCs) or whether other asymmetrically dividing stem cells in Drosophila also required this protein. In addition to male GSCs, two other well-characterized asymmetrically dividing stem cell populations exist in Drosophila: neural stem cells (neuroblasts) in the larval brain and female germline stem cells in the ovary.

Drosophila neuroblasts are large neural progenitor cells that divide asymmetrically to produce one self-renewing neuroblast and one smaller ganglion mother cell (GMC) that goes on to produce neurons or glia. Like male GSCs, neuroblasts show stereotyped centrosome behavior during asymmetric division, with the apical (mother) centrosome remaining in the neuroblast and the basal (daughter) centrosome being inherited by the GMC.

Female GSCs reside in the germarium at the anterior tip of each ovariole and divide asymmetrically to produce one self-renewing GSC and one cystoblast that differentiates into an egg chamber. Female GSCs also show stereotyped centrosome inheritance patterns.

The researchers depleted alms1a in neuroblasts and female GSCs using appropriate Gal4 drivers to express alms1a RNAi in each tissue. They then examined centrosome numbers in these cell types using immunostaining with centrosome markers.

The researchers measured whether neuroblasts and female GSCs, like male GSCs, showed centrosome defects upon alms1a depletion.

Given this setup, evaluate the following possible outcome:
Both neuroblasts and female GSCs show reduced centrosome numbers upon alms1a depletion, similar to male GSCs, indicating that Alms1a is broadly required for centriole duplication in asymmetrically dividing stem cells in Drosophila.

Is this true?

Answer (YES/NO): YES